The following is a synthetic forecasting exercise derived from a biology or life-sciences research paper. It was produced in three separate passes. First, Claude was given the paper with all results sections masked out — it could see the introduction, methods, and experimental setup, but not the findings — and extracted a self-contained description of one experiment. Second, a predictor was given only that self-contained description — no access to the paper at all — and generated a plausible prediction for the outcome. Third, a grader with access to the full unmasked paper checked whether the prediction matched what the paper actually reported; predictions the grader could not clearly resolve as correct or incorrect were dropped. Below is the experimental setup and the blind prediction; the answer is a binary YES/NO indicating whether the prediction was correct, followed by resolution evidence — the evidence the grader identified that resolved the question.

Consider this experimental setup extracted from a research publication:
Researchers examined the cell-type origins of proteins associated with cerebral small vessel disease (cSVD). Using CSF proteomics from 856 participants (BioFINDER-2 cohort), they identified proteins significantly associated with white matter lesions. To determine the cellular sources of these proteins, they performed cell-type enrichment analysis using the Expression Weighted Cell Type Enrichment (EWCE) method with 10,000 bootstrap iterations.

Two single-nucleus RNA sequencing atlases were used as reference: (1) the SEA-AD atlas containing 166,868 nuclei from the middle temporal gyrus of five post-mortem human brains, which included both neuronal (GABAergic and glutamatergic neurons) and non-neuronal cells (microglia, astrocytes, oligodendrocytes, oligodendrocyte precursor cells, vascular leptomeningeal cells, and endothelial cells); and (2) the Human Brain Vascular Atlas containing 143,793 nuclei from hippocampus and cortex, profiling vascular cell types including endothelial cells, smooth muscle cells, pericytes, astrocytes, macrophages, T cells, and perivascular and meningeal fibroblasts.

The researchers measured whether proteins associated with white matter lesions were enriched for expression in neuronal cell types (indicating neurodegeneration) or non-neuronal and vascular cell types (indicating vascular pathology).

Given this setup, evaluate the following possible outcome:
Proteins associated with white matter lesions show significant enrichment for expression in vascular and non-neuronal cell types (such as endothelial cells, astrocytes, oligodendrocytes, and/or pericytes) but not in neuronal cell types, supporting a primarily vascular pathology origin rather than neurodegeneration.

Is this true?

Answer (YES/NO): NO